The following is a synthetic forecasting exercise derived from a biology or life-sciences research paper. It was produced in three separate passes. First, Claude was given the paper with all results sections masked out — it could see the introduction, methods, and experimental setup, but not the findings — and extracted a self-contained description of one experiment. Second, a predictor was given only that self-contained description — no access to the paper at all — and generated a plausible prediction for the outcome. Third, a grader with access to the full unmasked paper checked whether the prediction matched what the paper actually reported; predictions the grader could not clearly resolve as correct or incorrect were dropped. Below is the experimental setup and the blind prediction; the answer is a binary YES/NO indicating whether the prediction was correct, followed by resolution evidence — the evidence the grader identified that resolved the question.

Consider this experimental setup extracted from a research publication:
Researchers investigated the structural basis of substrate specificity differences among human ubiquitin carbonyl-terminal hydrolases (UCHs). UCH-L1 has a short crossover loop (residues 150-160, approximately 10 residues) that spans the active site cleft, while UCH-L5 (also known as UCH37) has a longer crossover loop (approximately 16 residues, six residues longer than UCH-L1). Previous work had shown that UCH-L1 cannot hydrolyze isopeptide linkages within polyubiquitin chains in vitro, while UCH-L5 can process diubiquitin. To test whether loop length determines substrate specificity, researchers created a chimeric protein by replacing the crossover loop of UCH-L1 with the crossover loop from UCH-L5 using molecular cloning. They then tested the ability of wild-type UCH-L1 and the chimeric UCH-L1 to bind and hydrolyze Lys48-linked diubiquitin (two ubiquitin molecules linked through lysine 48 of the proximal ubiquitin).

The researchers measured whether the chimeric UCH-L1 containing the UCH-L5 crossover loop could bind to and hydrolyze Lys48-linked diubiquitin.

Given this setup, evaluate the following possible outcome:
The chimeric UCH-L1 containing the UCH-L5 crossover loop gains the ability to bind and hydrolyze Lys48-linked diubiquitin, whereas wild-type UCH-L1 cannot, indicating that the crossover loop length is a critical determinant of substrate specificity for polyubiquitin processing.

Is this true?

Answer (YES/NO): YES